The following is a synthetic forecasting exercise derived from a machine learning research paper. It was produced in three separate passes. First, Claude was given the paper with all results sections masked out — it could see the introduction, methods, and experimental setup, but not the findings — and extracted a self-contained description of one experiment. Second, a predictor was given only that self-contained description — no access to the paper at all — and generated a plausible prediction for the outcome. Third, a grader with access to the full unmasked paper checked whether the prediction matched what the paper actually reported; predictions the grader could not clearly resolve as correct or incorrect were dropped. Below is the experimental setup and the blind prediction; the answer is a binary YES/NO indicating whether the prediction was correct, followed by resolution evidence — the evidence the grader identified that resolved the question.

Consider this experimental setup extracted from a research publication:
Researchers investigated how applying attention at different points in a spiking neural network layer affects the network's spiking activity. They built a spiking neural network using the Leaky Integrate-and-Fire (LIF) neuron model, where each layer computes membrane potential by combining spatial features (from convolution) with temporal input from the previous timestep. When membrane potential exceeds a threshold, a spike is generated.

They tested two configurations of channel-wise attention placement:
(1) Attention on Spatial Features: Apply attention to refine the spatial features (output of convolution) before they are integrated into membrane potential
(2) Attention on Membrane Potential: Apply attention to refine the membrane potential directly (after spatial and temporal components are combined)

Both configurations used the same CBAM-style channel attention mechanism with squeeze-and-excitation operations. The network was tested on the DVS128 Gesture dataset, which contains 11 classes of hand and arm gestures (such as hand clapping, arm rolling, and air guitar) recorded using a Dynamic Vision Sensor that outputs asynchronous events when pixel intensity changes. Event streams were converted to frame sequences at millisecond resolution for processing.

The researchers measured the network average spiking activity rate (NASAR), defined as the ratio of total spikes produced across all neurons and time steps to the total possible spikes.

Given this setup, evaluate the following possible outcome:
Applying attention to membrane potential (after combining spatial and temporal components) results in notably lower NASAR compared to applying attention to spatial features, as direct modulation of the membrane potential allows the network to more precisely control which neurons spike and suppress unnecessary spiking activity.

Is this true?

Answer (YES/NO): YES